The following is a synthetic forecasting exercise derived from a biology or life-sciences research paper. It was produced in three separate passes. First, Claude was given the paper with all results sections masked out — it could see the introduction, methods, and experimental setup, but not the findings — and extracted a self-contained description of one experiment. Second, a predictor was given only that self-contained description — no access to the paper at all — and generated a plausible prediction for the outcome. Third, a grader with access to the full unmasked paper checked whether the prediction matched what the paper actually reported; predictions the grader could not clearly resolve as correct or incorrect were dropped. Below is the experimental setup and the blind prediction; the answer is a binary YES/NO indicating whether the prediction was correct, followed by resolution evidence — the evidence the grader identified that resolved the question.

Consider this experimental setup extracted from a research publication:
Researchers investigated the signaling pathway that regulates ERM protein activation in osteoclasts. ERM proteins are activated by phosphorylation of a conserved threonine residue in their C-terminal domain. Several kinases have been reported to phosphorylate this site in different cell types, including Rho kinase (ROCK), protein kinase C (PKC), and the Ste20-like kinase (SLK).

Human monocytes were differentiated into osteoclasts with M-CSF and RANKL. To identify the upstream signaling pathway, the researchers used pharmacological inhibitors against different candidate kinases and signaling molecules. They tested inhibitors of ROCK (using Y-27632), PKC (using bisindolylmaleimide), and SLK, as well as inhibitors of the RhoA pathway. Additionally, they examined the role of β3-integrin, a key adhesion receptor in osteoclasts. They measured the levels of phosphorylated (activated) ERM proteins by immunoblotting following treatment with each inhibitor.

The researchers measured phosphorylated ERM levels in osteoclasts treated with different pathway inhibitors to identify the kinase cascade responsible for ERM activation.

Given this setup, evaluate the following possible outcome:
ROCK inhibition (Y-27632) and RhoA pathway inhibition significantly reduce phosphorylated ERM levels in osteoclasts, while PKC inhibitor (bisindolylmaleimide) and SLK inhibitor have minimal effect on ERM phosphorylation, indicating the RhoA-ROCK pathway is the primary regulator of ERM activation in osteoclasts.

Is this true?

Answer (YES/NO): NO